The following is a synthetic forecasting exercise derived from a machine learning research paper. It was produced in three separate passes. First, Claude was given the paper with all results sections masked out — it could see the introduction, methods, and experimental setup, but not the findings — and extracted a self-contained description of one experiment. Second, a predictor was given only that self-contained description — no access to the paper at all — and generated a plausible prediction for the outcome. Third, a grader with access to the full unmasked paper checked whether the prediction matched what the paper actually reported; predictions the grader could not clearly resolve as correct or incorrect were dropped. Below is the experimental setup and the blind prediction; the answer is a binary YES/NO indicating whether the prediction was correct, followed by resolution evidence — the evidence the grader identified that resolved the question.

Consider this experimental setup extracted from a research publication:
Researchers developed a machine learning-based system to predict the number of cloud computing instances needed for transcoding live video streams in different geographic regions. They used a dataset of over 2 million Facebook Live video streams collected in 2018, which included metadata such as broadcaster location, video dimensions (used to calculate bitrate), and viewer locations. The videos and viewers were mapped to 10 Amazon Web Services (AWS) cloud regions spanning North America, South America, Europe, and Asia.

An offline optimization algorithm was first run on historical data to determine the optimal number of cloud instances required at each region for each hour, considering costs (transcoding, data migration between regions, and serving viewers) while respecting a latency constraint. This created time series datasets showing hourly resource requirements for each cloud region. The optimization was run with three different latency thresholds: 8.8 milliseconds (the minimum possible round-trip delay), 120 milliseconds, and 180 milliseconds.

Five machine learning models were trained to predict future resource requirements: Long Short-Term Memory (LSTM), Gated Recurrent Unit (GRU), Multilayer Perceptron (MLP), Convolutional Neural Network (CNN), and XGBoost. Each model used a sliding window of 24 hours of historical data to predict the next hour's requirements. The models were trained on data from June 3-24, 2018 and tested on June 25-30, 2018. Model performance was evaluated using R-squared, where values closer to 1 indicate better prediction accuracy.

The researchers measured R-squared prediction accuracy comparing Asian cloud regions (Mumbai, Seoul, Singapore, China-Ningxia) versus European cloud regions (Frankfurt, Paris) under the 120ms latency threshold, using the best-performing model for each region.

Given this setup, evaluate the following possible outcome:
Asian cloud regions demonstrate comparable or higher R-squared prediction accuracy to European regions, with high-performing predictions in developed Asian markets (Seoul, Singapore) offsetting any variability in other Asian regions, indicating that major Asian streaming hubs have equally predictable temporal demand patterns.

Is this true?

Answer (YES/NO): YES